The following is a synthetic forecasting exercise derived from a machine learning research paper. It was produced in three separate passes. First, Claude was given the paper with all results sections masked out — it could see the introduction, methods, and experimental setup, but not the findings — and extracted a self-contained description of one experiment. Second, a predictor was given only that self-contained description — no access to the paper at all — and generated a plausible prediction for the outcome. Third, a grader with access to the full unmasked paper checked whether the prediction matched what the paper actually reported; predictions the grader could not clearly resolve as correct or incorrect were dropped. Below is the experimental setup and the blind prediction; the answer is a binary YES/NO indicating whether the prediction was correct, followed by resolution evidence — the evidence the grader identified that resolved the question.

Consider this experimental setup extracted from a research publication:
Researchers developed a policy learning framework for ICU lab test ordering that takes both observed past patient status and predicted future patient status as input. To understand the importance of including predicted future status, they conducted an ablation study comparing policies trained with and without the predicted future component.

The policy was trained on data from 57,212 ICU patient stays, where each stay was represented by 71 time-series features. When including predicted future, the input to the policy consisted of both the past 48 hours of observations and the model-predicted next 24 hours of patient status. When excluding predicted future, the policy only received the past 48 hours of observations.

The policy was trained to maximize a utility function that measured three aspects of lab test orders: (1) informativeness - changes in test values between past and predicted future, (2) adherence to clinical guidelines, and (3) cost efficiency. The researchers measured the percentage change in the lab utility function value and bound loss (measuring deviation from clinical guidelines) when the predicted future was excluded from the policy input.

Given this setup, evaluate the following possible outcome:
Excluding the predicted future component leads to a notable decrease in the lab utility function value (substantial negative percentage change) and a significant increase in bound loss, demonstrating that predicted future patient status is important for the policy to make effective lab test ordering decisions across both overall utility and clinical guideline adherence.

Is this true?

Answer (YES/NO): NO